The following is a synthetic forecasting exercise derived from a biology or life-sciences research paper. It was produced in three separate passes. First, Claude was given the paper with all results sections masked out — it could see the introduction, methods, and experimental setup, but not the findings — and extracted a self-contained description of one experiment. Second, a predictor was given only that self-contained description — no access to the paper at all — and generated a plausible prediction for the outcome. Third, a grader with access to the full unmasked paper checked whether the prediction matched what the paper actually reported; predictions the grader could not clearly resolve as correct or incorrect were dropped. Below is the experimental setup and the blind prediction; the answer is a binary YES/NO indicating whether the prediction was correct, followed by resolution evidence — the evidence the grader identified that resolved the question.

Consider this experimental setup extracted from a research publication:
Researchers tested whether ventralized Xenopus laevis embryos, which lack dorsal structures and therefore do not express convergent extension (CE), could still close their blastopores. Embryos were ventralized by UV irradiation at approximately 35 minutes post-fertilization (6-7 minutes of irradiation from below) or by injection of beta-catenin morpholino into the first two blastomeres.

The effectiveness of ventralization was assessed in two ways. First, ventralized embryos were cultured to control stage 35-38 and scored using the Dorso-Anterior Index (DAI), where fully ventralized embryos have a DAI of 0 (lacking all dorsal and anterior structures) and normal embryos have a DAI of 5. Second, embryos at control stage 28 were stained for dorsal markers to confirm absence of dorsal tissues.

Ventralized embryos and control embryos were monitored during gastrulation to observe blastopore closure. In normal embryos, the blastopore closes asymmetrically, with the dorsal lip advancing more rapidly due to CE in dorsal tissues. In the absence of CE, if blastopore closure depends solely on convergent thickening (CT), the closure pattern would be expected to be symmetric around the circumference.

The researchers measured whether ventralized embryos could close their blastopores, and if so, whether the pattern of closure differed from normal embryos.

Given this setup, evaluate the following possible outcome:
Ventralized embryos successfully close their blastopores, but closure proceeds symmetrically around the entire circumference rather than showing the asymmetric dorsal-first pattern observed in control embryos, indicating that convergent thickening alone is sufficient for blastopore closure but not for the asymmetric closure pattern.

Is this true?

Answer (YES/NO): YES